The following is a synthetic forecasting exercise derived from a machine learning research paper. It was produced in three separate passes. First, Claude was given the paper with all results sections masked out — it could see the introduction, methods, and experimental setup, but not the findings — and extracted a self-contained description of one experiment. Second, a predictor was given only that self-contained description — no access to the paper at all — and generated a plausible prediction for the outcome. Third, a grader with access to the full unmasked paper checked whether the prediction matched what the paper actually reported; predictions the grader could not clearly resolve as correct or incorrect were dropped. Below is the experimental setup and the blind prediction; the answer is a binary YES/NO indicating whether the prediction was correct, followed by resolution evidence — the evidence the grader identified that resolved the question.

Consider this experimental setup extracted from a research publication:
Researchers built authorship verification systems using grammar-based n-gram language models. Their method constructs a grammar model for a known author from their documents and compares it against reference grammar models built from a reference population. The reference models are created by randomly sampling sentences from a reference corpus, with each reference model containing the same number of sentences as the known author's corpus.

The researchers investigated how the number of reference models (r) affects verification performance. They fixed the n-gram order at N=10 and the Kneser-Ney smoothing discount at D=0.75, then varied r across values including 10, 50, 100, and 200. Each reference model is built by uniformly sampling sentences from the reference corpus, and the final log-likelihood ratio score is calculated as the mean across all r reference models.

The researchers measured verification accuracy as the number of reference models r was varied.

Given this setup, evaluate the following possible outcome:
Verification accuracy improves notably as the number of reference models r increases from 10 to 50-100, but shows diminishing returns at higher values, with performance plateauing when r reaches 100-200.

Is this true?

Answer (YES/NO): NO